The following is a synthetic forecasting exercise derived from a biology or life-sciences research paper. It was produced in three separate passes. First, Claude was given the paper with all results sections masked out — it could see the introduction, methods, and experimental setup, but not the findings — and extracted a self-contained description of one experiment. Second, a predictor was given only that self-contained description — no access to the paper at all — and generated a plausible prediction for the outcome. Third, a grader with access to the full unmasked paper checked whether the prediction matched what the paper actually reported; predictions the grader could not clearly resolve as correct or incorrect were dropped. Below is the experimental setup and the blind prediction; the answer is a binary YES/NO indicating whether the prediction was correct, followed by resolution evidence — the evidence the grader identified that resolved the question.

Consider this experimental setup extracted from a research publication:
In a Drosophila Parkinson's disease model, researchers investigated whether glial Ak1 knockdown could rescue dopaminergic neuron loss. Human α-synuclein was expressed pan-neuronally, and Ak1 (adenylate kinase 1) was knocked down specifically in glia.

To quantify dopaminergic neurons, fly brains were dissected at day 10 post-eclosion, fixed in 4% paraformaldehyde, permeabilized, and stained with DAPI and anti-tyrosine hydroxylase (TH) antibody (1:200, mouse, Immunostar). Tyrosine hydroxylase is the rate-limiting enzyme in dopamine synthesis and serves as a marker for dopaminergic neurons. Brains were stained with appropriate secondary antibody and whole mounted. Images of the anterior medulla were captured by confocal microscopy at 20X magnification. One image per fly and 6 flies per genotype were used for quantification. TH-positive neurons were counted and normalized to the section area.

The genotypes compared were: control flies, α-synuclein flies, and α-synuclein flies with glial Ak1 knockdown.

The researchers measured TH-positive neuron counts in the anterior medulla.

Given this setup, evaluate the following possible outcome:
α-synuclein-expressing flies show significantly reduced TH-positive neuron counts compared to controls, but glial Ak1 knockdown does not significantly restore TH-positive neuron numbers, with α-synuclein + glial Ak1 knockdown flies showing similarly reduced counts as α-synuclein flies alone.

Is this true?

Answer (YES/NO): NO